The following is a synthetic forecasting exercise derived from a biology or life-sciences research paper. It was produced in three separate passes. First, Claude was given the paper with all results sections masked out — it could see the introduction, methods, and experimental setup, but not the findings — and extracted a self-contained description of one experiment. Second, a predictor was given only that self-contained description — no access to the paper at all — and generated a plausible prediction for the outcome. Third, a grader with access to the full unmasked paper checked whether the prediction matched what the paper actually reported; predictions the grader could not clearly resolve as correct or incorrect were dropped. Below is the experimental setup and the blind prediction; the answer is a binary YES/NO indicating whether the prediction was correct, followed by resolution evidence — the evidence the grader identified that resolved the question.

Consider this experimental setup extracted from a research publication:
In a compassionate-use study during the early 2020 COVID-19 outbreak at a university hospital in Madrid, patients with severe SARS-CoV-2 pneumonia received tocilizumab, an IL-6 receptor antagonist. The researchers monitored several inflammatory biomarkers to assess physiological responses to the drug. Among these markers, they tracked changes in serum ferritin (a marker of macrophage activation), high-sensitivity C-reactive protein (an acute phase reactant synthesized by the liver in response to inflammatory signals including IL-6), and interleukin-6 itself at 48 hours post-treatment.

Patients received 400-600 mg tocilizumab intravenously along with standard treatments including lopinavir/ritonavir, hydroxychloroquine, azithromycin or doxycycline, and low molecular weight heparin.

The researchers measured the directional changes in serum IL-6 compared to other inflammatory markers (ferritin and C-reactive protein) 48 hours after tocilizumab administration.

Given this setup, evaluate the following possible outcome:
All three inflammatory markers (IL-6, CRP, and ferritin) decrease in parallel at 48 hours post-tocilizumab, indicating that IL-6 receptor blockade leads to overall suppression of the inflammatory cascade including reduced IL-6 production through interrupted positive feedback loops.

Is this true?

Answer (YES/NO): NO